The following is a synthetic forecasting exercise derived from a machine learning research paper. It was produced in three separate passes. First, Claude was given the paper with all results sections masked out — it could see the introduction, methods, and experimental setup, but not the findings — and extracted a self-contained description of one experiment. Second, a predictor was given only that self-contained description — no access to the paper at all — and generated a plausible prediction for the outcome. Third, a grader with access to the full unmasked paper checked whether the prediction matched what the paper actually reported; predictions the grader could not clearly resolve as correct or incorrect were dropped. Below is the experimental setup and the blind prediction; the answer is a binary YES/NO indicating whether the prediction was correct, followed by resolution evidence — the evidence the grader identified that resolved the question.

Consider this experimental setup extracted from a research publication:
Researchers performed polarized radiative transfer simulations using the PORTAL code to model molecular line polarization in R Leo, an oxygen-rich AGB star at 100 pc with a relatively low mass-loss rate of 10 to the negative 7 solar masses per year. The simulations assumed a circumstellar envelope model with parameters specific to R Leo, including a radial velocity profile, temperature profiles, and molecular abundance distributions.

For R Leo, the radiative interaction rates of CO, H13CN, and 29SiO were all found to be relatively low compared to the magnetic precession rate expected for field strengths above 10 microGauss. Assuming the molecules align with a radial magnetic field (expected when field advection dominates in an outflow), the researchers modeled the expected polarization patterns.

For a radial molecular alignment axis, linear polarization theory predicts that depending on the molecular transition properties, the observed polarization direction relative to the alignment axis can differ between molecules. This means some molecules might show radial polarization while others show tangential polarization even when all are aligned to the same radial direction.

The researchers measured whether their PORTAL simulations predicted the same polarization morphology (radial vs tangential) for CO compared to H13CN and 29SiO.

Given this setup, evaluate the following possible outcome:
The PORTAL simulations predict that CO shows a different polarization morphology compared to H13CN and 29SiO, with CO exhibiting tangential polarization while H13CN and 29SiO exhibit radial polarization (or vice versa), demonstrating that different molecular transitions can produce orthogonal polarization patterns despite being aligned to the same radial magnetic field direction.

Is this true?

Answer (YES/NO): YES